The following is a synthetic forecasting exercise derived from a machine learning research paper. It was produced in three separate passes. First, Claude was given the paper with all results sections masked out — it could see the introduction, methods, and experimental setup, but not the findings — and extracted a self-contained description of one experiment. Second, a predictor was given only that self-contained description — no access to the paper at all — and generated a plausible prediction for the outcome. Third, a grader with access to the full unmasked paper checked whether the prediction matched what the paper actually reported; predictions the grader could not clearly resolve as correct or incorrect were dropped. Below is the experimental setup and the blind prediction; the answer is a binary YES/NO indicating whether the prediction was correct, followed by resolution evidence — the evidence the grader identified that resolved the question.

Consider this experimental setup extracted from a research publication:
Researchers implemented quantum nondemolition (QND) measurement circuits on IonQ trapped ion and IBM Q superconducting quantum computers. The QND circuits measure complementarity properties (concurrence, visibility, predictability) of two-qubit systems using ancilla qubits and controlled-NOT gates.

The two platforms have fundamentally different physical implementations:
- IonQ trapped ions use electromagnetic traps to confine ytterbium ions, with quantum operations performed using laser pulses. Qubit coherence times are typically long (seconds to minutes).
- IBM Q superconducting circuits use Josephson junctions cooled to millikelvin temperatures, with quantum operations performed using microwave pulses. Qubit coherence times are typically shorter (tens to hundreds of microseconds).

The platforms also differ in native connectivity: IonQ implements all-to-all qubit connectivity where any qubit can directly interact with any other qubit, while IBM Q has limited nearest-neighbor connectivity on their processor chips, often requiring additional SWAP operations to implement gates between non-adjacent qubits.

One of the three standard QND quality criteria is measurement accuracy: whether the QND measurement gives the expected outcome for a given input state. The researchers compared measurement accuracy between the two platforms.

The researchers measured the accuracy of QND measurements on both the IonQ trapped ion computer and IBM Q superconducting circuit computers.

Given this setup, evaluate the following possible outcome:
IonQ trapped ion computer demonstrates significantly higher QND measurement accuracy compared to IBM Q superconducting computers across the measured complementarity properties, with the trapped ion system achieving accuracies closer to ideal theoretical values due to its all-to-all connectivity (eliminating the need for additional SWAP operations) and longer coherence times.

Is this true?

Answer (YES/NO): NO